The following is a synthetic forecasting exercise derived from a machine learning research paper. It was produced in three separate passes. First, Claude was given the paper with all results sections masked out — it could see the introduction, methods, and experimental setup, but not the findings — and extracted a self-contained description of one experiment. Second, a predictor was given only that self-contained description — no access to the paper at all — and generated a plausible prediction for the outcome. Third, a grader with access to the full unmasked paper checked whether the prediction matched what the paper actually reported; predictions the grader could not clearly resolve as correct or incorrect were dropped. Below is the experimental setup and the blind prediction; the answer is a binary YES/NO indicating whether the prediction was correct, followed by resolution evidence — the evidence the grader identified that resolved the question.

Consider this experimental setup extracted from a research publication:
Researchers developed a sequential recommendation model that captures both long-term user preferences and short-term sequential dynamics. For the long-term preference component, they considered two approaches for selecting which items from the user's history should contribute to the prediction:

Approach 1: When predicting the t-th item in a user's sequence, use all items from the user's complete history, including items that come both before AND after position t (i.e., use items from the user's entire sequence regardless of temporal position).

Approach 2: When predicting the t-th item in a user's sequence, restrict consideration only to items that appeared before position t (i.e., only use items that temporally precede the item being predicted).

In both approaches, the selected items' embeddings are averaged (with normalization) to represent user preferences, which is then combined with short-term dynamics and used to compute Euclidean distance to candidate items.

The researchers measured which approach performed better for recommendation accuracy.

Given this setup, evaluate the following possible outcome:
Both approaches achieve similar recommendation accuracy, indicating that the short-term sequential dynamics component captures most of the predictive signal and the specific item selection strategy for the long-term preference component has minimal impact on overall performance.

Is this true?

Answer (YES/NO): NO